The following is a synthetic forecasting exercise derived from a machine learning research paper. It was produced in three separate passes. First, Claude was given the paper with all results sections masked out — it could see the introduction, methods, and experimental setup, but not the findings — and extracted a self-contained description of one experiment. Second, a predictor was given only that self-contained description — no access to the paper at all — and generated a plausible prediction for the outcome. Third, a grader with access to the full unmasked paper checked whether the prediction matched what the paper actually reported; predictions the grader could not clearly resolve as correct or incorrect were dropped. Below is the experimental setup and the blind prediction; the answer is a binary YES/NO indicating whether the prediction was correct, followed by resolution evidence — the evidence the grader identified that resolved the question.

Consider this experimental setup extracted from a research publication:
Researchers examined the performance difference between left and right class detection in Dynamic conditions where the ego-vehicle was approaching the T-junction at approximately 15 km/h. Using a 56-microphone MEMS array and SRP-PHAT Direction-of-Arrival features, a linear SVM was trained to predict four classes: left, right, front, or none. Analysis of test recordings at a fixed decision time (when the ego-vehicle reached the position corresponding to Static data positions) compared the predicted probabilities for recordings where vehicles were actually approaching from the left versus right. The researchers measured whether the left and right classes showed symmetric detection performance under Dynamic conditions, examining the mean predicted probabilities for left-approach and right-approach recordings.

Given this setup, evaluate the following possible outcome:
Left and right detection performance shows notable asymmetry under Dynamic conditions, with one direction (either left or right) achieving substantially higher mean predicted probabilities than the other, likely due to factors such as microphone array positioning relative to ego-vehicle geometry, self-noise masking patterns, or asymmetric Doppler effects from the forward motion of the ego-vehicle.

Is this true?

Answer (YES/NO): YES